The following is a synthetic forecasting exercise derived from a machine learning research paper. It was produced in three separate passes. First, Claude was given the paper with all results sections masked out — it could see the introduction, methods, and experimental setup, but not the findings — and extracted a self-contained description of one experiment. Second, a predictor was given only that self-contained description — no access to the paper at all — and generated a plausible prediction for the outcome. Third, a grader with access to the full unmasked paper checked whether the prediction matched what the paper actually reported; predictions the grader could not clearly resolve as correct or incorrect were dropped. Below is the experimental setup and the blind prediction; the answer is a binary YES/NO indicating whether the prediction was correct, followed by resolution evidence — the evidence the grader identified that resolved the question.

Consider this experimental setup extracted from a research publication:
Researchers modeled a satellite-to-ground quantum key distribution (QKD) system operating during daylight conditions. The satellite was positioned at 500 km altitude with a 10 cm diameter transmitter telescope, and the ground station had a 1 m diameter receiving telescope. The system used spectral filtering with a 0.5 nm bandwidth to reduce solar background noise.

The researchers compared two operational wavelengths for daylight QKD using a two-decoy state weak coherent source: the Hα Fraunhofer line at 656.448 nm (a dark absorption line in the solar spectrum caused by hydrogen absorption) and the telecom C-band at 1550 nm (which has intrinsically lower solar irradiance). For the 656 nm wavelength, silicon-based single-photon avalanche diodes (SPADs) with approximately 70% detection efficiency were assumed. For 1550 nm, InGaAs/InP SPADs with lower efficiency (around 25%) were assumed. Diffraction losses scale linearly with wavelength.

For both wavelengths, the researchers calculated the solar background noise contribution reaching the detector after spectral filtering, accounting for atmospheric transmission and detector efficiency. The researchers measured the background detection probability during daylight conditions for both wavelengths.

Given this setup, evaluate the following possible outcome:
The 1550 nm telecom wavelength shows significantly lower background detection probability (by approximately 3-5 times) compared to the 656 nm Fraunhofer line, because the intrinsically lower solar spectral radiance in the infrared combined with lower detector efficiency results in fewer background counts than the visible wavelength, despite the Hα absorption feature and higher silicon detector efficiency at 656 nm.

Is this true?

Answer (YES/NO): NO